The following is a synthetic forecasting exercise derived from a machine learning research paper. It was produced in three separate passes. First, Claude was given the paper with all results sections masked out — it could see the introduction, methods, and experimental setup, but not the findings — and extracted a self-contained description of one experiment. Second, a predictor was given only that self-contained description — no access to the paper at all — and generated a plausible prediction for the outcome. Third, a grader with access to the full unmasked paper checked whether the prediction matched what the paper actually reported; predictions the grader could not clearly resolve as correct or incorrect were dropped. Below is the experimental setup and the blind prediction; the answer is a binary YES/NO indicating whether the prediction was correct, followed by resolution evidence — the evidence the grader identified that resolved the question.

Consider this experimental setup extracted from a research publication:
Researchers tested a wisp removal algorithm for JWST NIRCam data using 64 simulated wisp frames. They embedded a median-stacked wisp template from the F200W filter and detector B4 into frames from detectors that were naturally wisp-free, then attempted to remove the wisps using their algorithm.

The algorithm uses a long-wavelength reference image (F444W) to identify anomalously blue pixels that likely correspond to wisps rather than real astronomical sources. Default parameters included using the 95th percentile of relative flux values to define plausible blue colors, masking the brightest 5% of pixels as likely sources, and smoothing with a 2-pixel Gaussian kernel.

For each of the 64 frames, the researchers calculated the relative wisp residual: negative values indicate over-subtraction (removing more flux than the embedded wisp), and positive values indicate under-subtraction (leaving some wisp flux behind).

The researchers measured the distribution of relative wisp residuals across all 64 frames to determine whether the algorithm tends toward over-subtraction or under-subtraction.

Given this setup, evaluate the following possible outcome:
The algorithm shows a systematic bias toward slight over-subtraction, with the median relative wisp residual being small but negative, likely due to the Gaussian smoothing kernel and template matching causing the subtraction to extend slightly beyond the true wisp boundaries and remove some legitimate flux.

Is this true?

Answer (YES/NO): YES